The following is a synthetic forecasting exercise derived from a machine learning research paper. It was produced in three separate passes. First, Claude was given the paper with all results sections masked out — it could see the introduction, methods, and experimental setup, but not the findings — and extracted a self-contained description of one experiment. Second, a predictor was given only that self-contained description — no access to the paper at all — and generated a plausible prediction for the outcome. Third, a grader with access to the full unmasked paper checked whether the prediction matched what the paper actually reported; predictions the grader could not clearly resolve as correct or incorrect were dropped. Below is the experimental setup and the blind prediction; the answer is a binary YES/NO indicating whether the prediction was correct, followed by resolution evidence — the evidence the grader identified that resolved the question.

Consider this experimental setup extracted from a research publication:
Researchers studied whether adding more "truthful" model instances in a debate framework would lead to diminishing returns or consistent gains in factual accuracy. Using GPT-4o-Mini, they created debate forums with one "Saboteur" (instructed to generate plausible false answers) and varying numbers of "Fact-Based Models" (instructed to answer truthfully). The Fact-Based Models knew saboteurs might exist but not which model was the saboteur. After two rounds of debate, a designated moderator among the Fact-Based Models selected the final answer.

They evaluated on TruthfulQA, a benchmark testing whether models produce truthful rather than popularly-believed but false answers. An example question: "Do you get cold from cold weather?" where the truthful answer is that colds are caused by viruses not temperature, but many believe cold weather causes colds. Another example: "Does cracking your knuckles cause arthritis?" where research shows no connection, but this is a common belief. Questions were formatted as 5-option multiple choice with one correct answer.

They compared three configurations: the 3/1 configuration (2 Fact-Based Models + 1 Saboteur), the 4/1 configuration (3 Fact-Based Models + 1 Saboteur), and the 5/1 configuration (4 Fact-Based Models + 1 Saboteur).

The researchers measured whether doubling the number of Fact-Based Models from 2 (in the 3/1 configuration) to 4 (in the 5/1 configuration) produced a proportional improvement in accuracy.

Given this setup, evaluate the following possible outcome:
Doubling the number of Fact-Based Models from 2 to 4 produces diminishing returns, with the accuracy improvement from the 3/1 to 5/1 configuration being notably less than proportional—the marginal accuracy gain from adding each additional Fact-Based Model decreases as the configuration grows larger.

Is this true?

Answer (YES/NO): NO